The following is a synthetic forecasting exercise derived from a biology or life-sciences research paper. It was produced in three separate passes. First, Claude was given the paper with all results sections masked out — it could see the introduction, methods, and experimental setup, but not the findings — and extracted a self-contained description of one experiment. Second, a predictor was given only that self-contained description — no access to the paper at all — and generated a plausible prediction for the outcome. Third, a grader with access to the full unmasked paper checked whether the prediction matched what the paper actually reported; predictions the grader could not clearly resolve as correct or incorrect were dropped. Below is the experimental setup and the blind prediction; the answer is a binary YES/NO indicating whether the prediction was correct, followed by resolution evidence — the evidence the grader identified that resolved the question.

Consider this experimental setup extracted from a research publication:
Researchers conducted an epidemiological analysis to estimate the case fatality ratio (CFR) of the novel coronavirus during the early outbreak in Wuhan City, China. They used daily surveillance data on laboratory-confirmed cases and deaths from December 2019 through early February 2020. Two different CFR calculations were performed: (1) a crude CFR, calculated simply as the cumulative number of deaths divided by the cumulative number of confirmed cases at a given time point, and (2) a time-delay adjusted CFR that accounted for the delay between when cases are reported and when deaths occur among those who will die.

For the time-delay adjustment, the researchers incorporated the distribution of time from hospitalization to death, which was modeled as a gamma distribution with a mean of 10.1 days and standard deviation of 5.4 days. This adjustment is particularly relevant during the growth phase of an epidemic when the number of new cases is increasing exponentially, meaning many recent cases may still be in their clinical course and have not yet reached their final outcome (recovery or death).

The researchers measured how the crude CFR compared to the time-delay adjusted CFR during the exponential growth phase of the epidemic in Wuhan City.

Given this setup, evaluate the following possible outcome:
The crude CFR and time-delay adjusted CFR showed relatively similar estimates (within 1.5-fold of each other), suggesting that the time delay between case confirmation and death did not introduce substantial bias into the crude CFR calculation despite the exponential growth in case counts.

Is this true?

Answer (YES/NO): NO